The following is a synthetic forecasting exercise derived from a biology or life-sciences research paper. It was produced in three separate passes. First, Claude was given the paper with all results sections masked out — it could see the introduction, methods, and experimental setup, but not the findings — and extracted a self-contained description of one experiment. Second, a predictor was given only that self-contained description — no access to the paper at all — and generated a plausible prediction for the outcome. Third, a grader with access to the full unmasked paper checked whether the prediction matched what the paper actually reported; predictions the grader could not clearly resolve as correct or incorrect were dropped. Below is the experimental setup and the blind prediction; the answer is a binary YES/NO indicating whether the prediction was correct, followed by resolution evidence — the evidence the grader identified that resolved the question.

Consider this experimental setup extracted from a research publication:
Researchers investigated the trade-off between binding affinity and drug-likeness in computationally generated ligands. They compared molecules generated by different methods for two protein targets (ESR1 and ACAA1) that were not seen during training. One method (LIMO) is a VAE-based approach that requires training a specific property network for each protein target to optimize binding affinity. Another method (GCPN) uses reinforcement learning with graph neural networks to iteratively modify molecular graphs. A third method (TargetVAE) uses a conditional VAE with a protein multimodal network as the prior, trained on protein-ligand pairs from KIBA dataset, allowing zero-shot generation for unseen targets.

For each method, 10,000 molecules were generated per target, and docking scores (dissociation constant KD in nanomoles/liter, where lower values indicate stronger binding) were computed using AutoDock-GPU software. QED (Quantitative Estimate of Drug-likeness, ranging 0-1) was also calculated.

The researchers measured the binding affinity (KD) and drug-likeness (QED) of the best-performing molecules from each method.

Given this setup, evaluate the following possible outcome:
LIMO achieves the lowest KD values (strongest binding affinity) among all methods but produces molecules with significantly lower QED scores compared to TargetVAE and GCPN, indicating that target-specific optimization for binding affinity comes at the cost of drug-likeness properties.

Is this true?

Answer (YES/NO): YES